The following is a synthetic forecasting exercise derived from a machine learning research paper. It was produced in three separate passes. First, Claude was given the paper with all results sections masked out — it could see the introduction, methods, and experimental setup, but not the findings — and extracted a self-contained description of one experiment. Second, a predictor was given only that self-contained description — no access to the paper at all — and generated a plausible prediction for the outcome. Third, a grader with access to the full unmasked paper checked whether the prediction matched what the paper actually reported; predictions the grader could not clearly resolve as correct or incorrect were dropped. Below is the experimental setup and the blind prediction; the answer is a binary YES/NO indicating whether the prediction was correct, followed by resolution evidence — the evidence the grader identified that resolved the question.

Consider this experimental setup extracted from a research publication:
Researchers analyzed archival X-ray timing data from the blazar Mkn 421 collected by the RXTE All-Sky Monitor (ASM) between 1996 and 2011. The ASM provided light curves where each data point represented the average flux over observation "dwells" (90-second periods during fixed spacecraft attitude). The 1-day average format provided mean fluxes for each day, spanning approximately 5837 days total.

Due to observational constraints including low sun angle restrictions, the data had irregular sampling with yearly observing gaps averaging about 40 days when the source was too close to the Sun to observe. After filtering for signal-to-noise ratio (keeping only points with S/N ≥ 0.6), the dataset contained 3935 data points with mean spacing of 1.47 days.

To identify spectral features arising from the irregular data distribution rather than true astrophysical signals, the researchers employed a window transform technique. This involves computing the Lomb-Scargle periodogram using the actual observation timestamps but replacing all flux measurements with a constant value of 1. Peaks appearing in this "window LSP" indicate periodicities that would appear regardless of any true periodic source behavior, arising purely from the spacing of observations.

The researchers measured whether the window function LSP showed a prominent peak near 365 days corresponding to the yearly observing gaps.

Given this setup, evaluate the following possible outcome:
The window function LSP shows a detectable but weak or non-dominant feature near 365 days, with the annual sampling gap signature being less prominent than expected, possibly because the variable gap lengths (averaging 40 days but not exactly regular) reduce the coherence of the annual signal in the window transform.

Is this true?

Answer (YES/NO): NO